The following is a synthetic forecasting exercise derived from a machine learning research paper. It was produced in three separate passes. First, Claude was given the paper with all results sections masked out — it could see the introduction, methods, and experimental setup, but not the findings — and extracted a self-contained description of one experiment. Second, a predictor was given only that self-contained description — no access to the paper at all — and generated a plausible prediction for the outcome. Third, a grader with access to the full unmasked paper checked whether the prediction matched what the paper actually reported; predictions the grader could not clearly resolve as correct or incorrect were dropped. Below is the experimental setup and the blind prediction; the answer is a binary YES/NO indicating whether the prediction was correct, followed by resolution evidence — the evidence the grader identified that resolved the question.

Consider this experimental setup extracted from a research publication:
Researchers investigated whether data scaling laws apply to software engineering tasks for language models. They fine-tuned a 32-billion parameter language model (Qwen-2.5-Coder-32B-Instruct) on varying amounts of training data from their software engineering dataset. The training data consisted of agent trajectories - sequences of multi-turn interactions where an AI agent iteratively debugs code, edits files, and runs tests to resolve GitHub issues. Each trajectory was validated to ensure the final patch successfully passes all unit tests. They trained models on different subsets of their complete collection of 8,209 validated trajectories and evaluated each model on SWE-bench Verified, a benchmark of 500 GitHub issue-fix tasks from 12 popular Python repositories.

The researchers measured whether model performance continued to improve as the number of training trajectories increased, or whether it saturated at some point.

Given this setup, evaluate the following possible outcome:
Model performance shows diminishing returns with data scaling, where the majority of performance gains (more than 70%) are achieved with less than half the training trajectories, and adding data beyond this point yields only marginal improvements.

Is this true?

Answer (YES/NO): NO